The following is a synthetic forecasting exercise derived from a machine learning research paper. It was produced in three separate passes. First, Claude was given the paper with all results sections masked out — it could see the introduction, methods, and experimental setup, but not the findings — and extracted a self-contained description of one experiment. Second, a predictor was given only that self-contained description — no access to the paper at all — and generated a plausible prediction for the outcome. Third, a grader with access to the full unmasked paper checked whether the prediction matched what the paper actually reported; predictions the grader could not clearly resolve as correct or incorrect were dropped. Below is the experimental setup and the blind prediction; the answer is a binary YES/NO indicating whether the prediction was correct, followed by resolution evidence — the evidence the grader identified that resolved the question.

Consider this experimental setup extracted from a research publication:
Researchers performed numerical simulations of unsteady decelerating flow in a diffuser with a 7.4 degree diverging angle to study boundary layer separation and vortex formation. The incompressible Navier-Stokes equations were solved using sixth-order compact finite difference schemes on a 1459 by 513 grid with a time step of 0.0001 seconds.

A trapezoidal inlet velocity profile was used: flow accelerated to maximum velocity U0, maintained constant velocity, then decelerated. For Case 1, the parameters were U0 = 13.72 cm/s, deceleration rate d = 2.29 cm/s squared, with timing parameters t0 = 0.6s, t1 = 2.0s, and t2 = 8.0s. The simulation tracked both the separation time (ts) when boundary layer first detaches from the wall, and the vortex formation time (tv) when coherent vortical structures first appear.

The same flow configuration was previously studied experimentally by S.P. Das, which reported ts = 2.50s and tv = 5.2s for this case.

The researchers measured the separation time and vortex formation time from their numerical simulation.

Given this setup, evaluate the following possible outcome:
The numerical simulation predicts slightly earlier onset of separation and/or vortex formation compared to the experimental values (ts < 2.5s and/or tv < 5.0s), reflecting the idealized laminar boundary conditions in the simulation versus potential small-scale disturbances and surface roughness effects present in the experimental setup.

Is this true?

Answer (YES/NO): YES